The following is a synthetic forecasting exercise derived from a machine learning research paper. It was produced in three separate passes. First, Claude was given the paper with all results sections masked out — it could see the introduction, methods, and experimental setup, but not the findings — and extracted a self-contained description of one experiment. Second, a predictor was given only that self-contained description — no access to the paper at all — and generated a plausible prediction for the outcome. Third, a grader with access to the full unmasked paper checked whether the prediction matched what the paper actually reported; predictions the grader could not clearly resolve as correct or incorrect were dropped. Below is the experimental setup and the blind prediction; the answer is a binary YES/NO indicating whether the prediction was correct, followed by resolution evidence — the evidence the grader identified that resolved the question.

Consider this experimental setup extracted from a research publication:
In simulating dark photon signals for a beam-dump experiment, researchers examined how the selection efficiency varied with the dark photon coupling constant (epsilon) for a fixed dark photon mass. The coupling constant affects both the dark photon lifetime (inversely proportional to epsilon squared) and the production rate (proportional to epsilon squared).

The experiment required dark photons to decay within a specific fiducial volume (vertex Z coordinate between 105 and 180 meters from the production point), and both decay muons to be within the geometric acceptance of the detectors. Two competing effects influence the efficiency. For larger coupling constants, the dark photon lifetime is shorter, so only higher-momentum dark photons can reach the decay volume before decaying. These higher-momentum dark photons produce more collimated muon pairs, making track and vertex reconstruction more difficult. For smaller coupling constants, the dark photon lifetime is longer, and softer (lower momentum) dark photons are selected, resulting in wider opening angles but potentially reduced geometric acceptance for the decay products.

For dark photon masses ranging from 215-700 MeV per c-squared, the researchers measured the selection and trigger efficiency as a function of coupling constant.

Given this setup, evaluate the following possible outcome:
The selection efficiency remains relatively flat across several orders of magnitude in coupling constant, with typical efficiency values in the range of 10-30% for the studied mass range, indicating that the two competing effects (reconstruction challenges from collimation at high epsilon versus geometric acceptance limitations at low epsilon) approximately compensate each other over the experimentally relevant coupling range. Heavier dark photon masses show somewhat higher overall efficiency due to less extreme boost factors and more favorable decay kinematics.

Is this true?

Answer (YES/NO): NO